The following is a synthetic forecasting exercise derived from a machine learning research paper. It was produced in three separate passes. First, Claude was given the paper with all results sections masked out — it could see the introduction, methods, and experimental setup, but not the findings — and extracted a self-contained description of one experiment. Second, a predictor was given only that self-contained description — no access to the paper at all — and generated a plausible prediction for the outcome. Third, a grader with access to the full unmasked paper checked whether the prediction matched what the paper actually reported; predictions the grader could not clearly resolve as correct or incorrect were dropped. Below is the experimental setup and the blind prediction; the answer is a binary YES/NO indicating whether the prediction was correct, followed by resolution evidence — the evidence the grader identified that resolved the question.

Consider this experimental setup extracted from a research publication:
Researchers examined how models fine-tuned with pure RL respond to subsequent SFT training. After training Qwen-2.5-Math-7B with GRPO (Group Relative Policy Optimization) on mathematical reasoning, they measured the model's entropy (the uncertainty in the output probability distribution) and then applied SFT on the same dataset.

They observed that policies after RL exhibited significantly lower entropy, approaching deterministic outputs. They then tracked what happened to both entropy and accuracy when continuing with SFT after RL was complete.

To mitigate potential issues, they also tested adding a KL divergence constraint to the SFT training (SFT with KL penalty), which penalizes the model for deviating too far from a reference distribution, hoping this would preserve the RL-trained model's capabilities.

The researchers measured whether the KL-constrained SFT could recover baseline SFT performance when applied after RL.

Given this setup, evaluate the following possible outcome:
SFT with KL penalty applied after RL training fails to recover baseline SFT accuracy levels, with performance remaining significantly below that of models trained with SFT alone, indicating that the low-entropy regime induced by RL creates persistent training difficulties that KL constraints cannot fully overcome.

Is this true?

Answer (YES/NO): YES